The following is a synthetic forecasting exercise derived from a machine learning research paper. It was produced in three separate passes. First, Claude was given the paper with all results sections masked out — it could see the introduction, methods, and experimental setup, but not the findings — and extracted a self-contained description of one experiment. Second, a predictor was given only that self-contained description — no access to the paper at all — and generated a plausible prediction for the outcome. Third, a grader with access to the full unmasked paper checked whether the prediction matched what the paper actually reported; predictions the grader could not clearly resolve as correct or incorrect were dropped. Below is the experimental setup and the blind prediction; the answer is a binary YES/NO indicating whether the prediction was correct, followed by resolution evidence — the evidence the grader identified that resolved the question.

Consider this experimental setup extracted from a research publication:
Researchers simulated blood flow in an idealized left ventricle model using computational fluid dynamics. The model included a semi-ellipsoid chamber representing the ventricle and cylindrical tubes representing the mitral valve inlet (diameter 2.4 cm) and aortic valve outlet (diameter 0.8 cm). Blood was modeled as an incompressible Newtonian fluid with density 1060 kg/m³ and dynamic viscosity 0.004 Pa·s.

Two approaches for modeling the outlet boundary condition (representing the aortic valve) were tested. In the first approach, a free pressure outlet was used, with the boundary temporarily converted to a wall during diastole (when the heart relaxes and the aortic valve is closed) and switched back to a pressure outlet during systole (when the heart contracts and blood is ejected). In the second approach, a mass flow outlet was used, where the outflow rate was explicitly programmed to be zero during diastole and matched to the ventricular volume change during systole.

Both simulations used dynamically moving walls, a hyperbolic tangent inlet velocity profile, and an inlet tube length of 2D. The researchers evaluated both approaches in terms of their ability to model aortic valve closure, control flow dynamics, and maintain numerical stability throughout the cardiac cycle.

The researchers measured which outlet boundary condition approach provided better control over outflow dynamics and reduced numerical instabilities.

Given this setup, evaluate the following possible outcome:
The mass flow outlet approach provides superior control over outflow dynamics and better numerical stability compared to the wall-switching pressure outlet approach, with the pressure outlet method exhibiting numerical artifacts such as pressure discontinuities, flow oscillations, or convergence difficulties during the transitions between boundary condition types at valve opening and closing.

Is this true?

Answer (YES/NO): YES